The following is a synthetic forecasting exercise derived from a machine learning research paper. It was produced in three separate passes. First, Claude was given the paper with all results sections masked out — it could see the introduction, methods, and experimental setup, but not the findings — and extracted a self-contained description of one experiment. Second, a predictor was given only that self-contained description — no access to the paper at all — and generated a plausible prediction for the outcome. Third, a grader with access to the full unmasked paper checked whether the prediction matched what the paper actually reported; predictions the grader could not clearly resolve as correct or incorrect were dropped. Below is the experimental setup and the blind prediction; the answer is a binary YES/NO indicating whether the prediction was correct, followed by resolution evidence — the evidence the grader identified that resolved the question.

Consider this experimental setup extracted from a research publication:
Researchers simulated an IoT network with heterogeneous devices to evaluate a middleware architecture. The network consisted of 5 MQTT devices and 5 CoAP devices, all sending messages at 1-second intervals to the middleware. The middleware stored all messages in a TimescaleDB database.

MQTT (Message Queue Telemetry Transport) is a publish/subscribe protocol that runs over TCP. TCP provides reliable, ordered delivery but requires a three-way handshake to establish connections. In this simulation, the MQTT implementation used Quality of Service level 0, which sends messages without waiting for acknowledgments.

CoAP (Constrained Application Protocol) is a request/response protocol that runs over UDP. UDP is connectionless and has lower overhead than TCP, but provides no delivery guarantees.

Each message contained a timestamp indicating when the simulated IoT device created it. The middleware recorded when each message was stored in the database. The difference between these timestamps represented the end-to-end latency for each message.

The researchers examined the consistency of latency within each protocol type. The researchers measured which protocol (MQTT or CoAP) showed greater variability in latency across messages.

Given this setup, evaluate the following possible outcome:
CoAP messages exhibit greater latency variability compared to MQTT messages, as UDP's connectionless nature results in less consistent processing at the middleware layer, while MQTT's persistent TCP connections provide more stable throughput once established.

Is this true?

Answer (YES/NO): NO